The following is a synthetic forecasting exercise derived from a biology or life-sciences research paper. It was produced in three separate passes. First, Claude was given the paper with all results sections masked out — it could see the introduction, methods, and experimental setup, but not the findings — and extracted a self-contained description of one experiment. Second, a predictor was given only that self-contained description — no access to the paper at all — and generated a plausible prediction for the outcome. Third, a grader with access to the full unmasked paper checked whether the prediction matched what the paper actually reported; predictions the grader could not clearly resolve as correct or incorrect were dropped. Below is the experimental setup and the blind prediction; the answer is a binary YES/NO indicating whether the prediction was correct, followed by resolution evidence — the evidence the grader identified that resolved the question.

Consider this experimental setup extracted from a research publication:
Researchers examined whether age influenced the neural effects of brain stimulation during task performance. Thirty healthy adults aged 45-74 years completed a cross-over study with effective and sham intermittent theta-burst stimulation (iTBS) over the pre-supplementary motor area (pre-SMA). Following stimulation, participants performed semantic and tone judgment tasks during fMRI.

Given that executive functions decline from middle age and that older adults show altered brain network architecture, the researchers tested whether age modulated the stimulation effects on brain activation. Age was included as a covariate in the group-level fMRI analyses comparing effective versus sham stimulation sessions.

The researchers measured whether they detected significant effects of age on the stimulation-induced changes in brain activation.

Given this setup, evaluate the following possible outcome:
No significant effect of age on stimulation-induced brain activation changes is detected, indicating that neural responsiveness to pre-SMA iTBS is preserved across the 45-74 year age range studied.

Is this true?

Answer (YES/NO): YES